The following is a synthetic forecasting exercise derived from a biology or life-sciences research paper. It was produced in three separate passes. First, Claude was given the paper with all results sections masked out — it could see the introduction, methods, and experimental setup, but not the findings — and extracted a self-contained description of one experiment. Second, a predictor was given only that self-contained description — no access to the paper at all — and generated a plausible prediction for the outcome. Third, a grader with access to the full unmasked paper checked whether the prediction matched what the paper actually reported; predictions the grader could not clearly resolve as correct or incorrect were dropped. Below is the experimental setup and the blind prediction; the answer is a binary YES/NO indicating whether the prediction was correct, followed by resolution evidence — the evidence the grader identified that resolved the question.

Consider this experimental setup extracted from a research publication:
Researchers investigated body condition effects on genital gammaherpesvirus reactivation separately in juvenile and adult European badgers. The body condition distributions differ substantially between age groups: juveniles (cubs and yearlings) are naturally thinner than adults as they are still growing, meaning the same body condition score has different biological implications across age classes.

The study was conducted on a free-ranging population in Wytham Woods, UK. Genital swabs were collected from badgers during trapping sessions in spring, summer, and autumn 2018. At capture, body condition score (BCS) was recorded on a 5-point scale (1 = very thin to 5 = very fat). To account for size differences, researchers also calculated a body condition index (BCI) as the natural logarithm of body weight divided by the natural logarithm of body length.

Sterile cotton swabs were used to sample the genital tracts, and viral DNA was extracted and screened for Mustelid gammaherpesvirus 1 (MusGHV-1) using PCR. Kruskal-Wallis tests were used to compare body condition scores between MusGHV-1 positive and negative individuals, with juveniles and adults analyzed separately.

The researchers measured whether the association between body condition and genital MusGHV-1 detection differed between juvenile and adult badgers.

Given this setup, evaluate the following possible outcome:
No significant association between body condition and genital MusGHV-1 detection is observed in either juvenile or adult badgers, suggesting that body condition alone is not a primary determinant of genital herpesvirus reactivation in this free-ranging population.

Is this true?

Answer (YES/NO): NO